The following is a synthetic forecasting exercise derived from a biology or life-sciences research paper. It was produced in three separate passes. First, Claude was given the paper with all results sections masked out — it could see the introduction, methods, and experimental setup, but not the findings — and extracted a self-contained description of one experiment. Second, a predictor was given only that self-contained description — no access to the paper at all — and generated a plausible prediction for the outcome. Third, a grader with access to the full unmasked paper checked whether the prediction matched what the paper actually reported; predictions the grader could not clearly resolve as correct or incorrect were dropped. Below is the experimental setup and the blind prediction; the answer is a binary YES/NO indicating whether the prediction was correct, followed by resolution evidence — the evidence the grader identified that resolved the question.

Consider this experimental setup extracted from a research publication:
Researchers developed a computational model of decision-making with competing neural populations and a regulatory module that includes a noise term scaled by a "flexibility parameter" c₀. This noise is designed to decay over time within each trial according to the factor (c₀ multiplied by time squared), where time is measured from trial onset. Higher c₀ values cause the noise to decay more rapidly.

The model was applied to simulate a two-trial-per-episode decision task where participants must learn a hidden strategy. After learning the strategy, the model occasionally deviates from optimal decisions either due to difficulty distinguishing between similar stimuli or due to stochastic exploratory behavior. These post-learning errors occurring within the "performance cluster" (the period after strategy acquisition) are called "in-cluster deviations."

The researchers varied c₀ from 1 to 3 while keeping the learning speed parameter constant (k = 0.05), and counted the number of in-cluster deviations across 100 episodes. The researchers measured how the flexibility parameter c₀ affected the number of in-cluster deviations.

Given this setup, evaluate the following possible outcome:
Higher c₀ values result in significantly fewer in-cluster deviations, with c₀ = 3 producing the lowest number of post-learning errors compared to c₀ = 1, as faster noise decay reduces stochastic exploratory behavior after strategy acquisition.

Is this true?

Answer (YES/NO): YES